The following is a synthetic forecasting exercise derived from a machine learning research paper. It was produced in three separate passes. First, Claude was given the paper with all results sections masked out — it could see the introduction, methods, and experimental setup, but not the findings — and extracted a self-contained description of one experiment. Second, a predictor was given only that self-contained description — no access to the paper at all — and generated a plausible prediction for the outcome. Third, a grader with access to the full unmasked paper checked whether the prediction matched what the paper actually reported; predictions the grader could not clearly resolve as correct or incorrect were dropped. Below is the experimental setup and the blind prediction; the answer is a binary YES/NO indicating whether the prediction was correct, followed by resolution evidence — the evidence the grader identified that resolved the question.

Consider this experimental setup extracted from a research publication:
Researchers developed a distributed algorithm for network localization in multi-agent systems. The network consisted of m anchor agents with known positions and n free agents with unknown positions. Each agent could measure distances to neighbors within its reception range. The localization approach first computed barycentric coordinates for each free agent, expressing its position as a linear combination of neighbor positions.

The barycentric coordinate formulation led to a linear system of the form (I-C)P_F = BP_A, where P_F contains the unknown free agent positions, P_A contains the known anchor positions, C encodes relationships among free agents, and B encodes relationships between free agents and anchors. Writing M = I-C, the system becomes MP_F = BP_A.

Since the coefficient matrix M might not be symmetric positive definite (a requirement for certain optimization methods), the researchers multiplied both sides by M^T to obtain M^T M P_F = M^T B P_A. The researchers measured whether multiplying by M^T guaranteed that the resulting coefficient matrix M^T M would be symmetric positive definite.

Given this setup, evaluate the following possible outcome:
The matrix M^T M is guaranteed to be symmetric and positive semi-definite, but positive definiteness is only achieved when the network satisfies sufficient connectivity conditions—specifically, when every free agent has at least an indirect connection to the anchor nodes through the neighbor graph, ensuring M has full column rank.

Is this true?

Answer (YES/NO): NO